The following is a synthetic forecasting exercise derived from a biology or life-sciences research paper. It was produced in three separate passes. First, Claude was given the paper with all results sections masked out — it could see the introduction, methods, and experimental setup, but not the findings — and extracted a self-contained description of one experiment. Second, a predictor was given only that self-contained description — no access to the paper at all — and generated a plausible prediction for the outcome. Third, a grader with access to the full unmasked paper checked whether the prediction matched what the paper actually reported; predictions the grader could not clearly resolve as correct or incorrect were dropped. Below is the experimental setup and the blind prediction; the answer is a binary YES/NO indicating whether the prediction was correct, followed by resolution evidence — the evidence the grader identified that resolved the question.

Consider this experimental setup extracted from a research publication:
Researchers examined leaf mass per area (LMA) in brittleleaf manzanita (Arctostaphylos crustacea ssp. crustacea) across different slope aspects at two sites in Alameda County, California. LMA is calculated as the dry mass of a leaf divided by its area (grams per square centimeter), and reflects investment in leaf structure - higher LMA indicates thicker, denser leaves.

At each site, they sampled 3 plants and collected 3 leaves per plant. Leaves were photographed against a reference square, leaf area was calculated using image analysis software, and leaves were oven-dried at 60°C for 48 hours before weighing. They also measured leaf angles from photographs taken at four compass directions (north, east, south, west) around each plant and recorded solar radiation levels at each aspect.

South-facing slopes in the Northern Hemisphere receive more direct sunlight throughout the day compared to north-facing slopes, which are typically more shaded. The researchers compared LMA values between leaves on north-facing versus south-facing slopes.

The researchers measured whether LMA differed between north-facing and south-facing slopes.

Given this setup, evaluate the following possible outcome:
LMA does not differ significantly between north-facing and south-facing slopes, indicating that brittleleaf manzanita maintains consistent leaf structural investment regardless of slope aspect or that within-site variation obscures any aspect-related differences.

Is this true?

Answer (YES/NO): NO